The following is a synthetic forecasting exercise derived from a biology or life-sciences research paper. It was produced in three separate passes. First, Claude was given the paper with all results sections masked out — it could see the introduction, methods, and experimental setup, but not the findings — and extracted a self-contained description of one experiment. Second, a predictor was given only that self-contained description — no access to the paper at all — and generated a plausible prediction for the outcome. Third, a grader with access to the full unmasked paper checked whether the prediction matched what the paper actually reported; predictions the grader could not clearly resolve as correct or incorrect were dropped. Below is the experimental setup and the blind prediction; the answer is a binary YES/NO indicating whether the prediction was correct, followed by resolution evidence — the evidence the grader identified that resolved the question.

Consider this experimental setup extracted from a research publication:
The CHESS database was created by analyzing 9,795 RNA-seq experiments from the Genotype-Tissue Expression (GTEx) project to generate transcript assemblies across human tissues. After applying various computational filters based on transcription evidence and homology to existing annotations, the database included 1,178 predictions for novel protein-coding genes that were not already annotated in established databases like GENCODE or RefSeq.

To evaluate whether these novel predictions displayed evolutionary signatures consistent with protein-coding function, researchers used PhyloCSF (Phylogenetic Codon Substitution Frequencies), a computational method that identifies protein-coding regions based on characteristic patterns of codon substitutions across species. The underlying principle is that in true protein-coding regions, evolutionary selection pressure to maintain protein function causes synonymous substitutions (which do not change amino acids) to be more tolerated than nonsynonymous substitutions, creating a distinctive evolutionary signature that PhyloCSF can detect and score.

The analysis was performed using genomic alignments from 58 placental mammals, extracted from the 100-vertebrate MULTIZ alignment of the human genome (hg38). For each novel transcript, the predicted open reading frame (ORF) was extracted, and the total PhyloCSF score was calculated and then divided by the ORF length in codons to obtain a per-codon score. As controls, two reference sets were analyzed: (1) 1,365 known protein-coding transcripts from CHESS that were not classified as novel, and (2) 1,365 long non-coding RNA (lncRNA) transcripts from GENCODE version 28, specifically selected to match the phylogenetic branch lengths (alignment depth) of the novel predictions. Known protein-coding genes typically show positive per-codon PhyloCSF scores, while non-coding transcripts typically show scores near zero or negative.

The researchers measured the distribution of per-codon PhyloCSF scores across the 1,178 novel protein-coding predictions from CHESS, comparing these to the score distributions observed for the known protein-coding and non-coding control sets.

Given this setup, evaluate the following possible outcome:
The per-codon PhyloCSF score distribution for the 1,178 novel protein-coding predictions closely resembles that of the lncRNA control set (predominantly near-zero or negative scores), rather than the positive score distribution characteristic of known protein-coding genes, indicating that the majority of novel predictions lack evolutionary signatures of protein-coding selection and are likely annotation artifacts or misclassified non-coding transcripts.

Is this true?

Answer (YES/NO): YES